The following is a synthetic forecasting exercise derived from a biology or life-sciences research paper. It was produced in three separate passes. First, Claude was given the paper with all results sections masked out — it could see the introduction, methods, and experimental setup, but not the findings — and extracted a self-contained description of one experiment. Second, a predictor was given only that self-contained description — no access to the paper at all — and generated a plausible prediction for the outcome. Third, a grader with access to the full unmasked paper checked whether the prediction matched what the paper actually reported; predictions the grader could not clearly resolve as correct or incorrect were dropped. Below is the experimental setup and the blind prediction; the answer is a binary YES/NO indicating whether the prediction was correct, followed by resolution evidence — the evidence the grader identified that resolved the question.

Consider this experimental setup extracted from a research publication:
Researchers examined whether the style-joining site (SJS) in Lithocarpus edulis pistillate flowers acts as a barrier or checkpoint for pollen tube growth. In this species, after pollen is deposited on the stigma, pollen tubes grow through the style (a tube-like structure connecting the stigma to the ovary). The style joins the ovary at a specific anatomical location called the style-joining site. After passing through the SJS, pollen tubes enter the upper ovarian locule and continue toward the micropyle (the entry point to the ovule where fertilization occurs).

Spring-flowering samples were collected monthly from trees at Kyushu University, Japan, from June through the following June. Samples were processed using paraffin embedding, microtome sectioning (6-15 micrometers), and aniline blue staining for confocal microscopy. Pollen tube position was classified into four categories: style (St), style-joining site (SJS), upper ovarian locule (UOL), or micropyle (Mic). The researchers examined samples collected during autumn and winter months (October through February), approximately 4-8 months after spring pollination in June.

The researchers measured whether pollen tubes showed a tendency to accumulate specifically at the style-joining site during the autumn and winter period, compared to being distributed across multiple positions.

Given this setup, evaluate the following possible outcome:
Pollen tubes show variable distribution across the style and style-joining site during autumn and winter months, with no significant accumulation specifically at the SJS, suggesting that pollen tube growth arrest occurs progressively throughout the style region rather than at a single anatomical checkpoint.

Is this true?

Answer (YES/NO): NO